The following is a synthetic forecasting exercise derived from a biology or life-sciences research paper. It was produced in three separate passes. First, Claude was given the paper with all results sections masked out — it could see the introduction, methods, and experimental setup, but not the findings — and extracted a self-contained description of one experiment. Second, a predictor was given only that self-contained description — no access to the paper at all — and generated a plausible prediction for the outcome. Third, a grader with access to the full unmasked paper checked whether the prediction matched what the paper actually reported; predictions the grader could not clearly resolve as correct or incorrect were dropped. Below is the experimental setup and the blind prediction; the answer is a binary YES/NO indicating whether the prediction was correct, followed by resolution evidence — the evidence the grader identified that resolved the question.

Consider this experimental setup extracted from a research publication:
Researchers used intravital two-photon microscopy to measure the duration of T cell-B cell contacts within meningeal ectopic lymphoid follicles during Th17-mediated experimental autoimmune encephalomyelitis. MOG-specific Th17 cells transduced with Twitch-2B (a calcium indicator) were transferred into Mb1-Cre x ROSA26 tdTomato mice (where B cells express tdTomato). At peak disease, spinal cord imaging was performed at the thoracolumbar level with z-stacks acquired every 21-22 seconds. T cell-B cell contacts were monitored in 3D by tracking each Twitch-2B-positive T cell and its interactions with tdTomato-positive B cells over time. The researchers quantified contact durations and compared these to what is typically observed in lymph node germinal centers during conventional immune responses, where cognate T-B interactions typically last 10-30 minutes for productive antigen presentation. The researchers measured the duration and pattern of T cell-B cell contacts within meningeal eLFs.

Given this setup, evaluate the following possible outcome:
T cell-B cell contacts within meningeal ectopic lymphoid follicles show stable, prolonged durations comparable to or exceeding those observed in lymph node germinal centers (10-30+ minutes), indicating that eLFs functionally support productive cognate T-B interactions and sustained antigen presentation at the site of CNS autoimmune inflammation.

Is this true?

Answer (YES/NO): YES